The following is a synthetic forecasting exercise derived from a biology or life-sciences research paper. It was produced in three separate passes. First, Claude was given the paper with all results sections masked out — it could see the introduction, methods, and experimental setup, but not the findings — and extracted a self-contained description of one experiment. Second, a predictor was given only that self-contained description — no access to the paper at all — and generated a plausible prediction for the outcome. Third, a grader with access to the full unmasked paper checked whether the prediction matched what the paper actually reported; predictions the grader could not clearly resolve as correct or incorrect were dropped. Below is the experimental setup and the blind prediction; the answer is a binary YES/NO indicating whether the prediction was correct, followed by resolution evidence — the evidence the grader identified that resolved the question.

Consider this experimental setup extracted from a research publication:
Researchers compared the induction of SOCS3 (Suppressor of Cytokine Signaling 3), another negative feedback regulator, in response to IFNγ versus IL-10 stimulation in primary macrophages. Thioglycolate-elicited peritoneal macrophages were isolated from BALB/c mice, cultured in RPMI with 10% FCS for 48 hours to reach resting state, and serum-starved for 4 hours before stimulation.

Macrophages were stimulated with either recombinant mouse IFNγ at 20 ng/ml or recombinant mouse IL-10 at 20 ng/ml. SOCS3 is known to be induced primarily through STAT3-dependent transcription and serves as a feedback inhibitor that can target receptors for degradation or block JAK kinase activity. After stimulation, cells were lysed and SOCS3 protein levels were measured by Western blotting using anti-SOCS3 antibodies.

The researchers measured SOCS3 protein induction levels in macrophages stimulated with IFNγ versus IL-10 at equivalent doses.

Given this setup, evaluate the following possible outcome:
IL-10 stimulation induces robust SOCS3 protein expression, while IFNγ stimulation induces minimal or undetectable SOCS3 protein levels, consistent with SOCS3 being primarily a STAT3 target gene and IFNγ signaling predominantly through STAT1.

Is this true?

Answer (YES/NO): NO